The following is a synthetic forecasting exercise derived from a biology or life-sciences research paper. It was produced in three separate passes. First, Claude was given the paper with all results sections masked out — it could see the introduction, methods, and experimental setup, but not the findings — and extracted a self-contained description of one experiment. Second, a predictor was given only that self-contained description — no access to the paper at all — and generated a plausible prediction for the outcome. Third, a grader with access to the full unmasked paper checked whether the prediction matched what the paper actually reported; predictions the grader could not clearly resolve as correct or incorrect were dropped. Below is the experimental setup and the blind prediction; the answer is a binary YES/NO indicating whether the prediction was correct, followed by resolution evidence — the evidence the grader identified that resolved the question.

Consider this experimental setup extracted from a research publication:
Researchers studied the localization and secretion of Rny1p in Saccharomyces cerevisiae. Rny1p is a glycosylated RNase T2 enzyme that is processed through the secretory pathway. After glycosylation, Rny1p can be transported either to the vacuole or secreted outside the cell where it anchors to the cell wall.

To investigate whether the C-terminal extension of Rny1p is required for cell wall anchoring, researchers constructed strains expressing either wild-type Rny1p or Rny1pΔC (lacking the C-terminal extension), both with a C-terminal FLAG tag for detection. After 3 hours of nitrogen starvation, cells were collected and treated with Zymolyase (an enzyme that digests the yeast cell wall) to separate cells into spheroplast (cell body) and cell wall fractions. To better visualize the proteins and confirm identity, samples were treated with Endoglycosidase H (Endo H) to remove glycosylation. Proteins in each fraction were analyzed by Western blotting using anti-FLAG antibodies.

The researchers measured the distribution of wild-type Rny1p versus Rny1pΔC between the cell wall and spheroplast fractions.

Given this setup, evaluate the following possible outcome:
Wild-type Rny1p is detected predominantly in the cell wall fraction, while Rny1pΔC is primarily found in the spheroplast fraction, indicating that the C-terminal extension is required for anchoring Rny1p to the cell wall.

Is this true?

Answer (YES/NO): NO